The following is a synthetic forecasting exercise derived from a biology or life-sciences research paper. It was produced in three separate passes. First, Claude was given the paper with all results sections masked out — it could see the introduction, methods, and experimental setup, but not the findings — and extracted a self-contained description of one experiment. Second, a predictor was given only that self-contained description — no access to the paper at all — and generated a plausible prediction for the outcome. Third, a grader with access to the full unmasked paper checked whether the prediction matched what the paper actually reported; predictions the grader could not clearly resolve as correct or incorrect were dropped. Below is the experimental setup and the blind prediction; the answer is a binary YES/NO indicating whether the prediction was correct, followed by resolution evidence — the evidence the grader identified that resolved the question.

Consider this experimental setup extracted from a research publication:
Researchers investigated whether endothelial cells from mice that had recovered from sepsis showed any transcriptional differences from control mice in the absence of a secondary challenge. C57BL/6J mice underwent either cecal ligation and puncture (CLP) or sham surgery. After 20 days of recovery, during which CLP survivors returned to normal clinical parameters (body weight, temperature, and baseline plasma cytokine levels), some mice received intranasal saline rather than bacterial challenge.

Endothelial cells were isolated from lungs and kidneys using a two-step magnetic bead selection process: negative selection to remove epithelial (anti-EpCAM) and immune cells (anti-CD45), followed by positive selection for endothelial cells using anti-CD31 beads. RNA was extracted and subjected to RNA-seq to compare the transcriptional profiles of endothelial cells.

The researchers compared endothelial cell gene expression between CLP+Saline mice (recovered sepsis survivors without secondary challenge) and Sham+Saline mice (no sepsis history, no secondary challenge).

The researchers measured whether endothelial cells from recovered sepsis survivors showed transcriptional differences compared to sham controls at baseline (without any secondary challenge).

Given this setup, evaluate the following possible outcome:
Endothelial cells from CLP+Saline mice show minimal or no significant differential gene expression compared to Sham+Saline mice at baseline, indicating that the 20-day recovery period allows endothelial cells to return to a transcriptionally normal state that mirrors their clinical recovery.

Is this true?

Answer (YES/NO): YES